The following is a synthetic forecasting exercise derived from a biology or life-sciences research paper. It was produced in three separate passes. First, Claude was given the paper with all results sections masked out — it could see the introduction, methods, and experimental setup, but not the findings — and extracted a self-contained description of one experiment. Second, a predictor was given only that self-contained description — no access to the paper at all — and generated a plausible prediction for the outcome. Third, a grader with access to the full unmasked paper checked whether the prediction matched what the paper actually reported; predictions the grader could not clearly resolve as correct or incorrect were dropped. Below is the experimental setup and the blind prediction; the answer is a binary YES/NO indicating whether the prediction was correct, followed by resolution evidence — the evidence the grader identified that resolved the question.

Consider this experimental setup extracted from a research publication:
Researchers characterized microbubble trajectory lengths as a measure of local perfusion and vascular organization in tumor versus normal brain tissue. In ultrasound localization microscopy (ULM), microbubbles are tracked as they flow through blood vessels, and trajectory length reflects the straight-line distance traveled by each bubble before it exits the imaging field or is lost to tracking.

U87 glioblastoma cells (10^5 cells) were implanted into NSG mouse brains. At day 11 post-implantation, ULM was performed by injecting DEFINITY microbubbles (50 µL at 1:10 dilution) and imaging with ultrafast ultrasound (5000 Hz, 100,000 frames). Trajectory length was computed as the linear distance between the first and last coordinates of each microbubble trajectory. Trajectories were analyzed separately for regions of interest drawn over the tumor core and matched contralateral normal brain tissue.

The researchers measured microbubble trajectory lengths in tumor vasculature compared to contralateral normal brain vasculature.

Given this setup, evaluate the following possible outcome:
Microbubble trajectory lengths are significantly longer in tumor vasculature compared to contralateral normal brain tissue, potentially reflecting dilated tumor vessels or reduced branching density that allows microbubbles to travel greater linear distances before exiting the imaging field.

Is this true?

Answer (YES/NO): NO